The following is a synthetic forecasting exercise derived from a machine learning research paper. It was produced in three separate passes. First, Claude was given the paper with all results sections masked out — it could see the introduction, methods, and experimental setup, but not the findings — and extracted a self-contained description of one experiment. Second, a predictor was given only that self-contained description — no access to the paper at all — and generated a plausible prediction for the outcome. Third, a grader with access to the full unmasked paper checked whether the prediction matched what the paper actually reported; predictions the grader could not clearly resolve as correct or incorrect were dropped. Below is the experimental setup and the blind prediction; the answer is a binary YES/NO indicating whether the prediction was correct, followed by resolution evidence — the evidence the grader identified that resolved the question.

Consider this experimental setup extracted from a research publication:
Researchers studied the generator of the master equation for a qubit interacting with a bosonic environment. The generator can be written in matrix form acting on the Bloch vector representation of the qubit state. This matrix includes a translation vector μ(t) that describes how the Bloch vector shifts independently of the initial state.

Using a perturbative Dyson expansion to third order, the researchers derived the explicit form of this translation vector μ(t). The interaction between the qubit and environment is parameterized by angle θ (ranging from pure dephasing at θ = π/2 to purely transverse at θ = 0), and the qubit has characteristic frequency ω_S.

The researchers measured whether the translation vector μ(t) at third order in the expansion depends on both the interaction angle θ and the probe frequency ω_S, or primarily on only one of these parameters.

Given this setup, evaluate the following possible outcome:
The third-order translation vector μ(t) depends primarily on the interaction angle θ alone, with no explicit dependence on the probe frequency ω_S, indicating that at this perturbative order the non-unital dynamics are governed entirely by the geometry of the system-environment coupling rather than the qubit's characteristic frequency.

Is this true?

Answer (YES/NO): NO